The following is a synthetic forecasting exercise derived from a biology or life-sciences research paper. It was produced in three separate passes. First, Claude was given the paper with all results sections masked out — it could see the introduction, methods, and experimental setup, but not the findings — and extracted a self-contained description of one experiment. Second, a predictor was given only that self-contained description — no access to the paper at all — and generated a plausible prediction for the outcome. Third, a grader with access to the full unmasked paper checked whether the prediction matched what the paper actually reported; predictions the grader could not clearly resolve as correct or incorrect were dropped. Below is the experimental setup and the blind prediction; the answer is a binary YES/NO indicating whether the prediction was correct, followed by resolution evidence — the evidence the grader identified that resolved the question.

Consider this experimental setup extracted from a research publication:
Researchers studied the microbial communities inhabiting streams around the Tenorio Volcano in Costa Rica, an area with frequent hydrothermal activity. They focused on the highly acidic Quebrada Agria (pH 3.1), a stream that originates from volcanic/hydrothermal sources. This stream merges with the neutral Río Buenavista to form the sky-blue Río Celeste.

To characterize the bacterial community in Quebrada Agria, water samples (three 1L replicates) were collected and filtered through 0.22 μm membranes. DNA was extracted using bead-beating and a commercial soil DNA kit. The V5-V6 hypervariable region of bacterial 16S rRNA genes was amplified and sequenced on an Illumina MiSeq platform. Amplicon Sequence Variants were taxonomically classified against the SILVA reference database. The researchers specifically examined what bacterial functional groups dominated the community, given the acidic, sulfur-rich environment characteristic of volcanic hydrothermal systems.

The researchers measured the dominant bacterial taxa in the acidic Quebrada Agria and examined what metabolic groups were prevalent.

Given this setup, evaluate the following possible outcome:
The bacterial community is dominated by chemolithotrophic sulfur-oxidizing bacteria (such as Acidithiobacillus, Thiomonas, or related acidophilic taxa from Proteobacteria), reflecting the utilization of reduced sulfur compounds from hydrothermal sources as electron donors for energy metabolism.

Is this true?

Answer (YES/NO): YES